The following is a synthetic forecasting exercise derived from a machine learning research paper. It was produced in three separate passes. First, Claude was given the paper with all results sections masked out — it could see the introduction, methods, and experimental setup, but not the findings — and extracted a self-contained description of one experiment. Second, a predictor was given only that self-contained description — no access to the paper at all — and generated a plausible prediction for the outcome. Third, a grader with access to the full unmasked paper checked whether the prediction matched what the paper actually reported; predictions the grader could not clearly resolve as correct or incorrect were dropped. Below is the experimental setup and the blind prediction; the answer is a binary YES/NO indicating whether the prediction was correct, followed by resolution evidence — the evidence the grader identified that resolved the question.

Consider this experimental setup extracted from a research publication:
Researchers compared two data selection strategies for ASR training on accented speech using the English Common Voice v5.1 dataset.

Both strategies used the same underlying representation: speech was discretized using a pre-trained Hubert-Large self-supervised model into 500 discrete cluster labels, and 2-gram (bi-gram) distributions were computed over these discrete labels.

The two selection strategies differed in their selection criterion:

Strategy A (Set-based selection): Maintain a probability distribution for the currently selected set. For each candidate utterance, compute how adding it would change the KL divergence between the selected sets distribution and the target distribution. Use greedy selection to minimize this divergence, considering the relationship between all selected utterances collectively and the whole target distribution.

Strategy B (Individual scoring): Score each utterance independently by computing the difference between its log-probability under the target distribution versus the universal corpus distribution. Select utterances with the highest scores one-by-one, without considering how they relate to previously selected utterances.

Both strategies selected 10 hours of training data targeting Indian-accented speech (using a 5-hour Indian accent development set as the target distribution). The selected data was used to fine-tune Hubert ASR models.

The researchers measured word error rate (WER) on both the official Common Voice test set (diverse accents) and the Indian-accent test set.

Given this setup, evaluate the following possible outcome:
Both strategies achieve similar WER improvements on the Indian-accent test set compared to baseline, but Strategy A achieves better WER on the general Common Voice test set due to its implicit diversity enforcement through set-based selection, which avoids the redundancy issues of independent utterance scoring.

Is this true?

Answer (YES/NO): YES